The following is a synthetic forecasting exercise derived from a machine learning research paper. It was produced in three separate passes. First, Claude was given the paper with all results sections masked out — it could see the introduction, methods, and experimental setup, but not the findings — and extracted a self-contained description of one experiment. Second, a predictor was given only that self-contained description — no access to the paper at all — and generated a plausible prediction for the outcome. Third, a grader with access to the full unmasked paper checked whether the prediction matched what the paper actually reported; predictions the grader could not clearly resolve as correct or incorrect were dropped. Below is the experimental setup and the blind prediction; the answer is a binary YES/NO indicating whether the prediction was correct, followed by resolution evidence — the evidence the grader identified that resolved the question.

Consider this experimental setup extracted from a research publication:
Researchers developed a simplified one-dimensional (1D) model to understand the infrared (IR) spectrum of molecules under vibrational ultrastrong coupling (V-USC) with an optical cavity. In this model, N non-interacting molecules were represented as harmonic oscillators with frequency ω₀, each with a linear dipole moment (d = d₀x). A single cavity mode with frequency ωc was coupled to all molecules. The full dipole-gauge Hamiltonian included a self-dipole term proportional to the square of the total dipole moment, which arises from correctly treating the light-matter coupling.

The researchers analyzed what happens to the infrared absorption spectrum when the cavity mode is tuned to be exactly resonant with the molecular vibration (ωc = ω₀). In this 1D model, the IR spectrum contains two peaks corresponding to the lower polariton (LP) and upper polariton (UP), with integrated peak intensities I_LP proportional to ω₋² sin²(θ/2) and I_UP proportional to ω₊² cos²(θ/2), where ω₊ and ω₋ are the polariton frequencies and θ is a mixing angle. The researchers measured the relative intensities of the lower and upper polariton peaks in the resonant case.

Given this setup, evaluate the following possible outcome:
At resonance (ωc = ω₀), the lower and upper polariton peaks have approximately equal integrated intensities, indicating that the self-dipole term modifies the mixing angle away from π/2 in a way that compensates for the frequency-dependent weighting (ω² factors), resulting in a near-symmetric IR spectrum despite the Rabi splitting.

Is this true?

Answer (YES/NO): NO